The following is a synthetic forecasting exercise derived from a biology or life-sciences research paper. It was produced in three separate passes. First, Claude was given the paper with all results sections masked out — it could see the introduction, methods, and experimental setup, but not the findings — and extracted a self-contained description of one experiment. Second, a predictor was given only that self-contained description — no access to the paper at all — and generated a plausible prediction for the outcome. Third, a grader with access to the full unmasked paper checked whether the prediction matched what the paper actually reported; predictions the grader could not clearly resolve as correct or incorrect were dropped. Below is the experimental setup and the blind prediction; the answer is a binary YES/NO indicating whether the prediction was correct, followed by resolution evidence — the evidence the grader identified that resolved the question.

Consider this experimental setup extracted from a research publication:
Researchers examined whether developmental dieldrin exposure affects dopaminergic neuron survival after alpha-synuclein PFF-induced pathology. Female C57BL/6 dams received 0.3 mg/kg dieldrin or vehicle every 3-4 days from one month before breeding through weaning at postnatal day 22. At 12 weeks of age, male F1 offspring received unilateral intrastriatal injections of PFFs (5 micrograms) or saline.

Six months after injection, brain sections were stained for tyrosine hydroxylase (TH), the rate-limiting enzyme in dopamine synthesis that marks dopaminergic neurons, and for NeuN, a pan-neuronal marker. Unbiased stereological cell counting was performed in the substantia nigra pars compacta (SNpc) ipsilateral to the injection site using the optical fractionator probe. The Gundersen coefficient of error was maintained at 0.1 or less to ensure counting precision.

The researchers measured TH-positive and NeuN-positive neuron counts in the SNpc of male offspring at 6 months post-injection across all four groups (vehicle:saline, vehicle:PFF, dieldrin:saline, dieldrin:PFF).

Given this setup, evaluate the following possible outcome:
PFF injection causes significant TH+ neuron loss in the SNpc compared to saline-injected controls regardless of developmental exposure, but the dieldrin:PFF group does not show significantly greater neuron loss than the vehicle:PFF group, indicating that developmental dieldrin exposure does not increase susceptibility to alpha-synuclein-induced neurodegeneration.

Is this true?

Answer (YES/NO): YES